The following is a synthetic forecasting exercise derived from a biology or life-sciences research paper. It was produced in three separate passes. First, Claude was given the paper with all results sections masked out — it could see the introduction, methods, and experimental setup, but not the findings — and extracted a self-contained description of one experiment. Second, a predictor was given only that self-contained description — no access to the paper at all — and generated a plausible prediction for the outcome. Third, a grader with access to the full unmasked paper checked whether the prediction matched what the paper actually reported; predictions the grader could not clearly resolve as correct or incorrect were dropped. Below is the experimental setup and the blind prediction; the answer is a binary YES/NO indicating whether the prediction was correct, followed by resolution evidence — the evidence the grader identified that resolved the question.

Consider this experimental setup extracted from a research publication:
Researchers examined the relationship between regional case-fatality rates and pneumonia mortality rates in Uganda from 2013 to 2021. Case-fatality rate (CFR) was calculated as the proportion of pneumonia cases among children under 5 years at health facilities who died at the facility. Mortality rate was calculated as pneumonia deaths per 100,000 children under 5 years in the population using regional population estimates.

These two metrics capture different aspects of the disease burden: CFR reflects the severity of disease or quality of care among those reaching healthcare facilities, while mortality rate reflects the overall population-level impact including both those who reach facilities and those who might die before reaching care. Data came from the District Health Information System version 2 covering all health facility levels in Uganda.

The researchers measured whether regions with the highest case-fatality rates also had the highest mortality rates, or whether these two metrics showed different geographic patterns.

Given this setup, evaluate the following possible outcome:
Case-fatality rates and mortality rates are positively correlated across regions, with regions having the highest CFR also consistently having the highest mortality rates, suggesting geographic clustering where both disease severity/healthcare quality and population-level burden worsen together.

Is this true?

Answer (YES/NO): NO